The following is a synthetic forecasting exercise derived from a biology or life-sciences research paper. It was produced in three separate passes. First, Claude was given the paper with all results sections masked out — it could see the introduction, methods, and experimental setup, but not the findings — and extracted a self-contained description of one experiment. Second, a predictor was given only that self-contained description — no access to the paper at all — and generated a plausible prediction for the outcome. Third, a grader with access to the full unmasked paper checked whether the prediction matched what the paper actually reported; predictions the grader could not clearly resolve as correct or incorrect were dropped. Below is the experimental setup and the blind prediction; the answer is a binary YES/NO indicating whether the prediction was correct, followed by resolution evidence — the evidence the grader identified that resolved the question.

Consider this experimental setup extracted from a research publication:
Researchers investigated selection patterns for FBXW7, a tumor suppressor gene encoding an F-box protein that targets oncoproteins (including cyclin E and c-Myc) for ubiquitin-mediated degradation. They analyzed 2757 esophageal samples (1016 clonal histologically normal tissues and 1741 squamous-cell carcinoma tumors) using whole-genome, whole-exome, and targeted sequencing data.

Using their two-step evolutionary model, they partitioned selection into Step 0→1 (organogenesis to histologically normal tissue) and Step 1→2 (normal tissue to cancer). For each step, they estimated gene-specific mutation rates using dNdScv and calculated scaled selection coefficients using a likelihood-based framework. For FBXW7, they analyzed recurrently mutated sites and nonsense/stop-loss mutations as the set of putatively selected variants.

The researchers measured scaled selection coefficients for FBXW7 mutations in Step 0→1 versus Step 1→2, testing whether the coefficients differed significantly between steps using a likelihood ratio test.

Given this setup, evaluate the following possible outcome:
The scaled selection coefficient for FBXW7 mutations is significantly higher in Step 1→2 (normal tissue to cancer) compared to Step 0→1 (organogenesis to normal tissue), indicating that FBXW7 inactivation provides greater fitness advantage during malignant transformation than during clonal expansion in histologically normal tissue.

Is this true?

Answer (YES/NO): NO